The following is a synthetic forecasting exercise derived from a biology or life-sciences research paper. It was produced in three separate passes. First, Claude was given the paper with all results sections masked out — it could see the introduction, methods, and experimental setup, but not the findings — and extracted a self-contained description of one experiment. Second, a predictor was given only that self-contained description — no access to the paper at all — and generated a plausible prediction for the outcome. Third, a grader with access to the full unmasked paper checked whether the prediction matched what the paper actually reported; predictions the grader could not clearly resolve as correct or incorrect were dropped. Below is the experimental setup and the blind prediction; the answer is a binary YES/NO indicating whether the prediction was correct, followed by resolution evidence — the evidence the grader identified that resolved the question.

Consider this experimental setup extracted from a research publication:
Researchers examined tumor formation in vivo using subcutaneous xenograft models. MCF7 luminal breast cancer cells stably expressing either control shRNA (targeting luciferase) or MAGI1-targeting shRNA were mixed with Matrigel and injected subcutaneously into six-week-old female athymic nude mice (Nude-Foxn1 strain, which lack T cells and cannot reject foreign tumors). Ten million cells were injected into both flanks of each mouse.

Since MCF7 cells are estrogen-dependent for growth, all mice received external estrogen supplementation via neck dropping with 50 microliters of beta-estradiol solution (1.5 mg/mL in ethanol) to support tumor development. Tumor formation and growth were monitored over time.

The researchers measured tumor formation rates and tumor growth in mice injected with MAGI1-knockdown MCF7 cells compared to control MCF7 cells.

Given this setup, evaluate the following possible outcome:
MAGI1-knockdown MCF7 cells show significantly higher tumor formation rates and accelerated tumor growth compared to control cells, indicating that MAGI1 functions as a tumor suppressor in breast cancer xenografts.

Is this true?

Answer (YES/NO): YES